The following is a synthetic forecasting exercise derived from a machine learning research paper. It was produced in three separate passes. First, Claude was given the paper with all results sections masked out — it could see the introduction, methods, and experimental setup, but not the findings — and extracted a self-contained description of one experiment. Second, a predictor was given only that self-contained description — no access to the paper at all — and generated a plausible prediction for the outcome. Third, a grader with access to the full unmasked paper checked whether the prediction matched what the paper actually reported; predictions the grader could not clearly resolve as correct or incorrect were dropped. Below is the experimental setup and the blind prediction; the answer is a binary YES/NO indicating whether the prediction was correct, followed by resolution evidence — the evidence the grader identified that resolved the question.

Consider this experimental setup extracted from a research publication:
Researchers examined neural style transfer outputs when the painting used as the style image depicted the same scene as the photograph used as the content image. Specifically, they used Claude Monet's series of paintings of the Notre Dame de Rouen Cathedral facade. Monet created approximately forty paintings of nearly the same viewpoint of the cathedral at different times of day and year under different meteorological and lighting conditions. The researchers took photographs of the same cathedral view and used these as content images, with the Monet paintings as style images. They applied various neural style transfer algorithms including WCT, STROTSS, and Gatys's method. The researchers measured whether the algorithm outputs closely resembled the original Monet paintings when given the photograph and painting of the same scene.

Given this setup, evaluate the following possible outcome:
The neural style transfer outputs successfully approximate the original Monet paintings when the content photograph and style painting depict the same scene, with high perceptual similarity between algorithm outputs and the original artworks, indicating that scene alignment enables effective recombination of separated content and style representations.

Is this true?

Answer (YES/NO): NO